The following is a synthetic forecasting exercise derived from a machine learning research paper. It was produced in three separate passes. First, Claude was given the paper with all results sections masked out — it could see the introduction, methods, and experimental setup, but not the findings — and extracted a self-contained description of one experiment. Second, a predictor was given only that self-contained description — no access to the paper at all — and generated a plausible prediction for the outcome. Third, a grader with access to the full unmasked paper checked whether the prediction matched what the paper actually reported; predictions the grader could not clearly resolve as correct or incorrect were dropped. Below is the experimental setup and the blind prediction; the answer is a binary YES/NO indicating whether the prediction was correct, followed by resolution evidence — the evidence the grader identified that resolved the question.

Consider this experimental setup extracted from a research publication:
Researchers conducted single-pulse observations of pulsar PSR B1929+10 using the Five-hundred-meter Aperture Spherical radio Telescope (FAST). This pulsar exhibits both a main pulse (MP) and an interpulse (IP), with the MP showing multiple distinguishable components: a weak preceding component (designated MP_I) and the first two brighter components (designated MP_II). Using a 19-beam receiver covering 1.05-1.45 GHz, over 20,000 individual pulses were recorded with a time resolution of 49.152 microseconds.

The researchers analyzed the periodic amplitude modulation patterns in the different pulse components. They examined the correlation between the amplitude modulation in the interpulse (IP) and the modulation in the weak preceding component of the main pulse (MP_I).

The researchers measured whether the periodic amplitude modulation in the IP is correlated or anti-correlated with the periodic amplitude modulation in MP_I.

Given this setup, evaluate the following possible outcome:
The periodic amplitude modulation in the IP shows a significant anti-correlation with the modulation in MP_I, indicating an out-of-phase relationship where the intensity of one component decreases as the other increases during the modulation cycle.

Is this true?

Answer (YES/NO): YES